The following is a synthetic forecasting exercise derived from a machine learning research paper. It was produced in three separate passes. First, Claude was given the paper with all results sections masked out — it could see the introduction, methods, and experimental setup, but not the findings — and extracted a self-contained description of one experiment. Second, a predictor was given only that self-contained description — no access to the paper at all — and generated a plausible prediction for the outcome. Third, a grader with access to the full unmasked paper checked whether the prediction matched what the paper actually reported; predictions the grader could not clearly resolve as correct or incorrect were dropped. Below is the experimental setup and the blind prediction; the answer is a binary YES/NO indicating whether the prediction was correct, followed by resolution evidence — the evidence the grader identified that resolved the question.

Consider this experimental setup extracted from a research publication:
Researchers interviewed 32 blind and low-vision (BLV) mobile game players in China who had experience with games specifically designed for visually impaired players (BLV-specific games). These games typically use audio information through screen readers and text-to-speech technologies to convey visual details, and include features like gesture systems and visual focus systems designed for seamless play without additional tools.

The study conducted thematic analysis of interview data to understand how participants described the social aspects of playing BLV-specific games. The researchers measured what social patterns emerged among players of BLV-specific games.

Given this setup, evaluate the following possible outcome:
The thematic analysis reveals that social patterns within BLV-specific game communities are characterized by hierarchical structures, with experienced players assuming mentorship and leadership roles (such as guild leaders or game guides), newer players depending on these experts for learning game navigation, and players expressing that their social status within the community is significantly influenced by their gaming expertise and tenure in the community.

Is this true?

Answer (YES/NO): NO